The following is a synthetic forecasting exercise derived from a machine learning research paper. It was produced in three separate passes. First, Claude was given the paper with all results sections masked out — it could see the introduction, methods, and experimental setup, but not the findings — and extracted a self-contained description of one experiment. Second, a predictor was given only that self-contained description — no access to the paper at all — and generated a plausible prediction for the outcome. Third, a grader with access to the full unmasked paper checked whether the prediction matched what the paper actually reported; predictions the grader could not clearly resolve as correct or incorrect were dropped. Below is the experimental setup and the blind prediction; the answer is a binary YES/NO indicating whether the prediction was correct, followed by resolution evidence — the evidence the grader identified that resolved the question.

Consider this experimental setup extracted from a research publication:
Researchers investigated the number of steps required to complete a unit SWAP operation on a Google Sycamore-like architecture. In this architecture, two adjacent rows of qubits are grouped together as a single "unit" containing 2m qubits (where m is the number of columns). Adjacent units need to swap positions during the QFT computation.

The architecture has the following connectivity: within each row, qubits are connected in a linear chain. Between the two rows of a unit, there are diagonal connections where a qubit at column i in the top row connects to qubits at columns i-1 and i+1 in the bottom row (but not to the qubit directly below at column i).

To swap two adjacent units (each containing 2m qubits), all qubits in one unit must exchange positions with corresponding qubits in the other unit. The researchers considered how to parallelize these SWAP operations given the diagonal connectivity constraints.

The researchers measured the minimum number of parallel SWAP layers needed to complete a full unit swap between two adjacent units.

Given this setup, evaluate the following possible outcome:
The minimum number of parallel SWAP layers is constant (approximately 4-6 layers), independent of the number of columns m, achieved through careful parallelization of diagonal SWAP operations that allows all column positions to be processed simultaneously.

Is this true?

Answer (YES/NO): NO